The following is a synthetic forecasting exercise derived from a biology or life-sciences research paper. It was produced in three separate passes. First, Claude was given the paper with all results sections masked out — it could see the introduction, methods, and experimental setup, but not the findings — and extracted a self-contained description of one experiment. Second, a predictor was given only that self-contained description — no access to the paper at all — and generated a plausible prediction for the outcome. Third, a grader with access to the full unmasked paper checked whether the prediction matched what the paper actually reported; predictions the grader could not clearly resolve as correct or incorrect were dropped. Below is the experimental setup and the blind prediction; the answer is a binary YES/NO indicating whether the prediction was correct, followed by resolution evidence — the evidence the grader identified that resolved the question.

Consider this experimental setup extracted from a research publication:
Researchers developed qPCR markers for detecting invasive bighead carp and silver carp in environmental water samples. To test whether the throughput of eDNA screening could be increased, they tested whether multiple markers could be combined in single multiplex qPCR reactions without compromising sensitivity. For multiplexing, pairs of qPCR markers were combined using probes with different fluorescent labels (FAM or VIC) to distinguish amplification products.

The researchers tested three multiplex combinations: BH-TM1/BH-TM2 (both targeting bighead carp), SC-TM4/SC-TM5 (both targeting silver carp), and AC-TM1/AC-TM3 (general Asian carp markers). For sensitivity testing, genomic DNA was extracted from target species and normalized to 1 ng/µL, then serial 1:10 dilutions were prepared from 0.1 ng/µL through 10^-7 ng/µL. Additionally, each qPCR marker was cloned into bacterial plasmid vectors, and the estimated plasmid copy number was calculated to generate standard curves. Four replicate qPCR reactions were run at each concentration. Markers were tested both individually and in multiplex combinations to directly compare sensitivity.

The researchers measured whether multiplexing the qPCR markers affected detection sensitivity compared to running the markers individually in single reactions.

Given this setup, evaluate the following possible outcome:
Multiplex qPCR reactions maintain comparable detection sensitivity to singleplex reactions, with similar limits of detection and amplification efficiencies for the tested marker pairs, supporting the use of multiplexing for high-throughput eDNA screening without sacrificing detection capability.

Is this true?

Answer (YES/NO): YES